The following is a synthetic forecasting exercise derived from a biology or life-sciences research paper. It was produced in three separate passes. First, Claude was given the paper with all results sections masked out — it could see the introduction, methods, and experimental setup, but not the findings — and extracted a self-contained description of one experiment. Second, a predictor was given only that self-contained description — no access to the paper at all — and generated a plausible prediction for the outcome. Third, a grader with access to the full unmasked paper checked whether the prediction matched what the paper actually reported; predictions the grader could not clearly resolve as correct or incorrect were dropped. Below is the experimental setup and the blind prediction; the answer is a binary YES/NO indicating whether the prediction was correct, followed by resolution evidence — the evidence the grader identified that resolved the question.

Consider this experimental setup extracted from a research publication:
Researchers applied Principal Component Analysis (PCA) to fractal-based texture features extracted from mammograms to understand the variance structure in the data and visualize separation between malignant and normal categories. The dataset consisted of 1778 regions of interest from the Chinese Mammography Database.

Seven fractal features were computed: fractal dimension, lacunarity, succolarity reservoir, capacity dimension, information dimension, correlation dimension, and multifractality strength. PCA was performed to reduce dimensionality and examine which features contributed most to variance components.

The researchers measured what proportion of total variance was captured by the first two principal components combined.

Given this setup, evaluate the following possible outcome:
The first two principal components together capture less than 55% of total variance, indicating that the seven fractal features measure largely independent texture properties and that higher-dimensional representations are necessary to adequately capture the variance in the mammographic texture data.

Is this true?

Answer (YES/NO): NO